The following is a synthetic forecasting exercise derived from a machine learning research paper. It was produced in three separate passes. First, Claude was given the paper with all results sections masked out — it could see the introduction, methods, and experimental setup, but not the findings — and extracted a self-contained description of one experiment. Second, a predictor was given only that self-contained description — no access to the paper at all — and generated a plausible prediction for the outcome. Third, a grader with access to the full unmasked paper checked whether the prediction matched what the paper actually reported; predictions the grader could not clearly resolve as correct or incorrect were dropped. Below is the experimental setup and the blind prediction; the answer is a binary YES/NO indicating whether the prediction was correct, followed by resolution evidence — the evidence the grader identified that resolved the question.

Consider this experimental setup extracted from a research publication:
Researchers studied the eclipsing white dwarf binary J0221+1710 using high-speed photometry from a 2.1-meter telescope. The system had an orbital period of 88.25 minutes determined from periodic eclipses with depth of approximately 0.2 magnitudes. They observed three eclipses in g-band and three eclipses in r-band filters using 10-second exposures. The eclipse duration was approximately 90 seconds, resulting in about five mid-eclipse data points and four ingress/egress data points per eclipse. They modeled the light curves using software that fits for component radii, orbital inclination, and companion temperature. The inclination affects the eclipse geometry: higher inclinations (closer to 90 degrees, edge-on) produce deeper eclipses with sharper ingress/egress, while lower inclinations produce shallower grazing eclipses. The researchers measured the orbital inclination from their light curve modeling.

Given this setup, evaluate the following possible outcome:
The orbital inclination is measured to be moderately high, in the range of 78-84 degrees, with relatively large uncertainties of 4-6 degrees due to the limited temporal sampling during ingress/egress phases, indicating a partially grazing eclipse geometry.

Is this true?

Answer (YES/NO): NO